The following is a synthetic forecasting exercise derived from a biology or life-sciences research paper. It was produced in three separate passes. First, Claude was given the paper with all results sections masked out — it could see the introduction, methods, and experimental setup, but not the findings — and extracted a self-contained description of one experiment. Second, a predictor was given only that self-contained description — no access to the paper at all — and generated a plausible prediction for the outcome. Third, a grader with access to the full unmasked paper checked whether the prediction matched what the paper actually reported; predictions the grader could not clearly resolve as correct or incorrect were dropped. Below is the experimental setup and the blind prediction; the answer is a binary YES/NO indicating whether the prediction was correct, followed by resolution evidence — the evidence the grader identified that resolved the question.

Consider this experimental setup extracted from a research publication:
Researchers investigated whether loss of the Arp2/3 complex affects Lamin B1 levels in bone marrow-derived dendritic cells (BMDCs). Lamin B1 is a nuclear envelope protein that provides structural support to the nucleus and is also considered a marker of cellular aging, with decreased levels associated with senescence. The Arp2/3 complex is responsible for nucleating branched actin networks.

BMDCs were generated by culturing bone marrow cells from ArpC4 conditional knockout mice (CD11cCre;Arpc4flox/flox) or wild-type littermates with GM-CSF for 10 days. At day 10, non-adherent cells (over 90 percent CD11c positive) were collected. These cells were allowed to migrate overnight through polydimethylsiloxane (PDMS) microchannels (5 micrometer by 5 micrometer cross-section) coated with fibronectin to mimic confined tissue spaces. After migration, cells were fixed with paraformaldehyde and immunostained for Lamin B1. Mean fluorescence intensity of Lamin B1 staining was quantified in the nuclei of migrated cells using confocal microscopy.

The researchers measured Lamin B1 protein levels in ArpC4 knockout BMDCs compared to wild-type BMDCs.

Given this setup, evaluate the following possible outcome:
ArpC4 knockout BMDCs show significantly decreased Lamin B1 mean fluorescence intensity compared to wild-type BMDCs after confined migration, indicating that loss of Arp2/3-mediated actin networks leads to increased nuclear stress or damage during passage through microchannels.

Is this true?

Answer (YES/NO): YES